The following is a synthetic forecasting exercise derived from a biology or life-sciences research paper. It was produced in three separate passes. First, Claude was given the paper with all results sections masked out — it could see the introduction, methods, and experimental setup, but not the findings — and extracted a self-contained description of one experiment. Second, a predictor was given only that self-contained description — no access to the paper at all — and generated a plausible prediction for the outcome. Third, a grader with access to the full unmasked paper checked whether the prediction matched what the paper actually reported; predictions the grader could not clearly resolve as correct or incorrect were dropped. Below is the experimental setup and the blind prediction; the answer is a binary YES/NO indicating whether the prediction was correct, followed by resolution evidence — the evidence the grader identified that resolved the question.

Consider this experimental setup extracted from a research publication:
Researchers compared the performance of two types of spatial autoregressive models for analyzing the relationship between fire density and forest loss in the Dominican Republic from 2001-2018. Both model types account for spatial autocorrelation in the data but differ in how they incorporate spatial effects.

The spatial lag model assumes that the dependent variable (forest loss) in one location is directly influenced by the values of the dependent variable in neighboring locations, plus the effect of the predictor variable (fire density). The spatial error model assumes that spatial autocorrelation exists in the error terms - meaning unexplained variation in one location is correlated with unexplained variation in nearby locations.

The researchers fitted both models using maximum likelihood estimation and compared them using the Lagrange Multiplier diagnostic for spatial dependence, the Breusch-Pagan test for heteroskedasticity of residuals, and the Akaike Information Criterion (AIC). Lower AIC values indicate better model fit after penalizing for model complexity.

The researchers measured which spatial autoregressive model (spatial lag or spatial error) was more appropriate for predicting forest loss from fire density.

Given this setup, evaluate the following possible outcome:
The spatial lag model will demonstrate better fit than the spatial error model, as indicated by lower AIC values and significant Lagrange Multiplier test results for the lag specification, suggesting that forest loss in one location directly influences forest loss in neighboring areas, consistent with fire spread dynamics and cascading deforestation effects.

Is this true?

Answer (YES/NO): NO